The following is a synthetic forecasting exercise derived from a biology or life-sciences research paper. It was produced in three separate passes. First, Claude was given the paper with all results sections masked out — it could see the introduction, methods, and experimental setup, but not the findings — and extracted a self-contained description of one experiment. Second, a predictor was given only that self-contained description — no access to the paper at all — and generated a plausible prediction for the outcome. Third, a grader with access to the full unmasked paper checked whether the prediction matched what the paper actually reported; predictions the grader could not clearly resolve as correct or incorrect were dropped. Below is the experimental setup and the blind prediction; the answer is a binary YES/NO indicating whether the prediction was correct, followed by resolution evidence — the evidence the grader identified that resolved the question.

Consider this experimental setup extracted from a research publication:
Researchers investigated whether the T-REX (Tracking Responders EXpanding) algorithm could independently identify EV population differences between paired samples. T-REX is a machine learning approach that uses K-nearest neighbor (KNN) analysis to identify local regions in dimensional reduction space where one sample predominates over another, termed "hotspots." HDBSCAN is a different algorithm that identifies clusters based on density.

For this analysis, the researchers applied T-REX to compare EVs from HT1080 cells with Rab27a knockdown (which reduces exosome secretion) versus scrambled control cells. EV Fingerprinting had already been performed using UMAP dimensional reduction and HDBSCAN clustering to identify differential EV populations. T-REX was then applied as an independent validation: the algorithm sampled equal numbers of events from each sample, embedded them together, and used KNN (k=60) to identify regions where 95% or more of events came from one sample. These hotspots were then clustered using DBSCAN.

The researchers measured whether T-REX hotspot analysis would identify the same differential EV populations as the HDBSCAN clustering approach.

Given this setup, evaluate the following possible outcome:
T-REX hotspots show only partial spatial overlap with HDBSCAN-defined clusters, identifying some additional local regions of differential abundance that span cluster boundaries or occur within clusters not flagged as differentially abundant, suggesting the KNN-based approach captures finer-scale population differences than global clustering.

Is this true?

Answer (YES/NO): NO